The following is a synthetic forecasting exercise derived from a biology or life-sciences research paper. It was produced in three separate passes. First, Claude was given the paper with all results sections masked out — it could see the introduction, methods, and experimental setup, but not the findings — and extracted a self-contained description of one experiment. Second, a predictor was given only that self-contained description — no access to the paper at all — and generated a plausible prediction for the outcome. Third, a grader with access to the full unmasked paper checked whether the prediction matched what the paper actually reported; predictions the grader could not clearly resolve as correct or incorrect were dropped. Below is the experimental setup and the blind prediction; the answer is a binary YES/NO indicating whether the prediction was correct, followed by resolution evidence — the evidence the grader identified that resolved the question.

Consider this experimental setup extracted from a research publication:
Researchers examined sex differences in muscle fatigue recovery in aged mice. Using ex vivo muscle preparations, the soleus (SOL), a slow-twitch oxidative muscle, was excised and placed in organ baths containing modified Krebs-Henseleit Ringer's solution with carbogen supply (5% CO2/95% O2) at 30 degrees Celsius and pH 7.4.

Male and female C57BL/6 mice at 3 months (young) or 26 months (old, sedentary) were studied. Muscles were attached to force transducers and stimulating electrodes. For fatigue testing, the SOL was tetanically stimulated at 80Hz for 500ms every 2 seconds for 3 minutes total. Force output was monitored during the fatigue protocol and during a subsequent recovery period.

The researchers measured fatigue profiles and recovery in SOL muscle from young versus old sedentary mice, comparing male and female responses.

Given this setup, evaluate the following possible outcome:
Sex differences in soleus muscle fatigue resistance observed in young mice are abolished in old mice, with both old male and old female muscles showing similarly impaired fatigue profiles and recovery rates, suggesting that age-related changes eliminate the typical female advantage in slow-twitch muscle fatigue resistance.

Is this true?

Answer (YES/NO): NO